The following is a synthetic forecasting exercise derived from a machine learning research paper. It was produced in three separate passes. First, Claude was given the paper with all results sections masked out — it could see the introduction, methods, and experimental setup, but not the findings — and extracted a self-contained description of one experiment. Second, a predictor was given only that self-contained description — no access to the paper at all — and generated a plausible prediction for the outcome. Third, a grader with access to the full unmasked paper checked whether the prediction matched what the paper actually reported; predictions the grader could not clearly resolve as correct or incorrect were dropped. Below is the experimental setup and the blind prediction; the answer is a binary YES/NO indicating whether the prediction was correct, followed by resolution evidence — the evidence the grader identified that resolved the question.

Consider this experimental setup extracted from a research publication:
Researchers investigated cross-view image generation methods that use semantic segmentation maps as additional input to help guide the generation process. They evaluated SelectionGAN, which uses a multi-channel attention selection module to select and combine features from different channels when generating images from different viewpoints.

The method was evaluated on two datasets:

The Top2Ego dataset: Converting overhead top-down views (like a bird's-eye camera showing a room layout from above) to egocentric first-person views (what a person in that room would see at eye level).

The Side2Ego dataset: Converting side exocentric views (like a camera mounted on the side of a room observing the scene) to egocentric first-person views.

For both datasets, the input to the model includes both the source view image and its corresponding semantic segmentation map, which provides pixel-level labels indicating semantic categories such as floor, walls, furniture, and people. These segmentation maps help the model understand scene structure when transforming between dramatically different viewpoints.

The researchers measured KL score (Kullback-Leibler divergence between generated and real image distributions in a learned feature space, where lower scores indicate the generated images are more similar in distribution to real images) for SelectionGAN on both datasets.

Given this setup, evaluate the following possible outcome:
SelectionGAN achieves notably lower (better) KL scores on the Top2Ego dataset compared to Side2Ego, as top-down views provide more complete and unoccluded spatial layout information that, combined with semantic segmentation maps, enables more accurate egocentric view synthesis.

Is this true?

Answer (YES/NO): NO